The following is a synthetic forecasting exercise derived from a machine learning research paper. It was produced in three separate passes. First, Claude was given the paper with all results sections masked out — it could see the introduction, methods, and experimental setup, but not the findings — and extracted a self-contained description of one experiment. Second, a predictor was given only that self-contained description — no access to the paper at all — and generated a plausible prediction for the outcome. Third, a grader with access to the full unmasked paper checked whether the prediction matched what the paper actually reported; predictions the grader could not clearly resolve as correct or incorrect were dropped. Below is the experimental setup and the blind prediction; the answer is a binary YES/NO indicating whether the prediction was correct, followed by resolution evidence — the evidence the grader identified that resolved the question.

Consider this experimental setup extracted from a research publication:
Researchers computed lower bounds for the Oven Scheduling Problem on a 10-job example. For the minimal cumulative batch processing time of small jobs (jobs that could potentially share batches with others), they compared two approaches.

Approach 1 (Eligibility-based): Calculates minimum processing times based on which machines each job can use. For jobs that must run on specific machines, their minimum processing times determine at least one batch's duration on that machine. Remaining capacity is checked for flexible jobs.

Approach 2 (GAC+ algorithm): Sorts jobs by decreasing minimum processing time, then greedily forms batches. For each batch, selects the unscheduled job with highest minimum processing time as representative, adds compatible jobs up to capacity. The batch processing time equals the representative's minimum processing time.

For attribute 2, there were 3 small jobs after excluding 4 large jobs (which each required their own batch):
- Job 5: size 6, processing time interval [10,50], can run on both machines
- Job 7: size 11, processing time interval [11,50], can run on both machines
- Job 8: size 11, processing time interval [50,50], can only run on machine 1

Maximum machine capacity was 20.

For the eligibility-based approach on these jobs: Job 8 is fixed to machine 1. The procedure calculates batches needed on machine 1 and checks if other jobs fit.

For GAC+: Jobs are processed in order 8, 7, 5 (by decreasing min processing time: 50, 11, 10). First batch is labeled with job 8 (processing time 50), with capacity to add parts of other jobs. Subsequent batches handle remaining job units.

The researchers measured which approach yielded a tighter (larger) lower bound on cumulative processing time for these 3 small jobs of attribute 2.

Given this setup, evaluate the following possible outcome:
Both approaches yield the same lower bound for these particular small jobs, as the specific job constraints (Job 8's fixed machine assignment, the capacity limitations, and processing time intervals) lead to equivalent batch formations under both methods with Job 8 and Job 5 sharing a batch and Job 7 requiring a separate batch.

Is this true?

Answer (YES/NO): NO